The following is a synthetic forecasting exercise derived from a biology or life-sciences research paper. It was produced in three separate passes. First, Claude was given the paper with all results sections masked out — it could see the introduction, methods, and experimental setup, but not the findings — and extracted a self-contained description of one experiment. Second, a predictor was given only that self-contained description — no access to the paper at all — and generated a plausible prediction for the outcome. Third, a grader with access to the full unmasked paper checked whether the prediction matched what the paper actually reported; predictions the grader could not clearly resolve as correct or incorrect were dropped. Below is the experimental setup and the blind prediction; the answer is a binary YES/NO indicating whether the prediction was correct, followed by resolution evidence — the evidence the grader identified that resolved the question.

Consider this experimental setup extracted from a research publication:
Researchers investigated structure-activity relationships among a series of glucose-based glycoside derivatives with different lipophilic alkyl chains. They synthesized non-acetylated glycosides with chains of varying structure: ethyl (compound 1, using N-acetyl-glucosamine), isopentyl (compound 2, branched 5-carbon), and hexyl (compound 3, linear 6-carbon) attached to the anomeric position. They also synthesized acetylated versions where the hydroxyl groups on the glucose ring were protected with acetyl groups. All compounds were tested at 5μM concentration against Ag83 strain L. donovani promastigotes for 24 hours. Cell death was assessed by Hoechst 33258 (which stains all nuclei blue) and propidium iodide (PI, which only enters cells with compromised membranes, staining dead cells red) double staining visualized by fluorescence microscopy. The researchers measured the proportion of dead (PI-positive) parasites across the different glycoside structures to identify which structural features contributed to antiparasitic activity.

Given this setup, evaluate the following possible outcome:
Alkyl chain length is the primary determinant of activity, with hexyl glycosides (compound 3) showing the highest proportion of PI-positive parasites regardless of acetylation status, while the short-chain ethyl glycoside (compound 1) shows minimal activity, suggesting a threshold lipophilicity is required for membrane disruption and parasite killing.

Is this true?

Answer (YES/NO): NO